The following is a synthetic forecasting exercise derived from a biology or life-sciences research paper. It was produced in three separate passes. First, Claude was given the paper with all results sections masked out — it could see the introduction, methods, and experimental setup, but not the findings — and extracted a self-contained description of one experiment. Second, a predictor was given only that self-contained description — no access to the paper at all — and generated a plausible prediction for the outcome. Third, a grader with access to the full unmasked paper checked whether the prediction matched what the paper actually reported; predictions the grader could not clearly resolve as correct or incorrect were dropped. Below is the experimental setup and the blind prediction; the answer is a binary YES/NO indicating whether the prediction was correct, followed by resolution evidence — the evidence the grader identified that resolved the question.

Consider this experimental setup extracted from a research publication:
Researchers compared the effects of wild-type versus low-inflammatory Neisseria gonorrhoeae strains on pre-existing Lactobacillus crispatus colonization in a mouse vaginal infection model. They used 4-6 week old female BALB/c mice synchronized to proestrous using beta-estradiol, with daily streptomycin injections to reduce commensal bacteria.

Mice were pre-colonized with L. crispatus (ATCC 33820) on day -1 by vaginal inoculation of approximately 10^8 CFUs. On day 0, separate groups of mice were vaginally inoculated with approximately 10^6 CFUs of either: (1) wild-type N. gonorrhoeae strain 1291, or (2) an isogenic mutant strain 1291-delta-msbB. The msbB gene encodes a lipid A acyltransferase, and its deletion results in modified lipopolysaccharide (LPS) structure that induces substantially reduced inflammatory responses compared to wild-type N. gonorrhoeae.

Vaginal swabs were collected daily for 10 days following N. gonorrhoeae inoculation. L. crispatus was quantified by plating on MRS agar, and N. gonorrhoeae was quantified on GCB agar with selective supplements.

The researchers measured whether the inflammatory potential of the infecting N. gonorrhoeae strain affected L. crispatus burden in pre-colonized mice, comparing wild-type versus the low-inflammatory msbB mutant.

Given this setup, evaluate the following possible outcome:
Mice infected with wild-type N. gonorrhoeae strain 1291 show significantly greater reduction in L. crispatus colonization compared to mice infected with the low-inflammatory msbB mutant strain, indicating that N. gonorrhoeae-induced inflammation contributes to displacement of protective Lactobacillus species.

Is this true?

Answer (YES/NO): NO